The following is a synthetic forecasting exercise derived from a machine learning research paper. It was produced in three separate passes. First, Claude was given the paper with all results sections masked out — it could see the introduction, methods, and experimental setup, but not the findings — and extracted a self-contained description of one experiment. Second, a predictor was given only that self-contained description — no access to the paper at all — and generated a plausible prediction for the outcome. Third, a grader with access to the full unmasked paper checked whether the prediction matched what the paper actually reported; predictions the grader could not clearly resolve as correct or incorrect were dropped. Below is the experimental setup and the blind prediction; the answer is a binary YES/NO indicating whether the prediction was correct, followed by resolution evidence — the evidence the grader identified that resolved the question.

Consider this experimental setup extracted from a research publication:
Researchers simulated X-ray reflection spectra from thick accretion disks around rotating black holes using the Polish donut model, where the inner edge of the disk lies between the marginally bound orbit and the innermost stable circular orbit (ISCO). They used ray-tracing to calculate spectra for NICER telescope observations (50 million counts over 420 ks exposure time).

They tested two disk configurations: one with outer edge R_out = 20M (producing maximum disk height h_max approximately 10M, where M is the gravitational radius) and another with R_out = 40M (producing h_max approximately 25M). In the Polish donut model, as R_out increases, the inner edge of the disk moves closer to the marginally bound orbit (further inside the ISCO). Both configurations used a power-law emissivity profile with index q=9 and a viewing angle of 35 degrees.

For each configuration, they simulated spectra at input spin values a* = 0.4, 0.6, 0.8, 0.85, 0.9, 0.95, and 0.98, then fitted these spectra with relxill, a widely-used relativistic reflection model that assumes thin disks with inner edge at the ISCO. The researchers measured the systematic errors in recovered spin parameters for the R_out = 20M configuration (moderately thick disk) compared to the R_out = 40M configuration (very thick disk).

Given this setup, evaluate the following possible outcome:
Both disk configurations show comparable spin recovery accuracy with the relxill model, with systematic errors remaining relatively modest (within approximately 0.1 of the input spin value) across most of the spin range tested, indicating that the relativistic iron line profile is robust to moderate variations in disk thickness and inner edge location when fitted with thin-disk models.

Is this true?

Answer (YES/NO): NO